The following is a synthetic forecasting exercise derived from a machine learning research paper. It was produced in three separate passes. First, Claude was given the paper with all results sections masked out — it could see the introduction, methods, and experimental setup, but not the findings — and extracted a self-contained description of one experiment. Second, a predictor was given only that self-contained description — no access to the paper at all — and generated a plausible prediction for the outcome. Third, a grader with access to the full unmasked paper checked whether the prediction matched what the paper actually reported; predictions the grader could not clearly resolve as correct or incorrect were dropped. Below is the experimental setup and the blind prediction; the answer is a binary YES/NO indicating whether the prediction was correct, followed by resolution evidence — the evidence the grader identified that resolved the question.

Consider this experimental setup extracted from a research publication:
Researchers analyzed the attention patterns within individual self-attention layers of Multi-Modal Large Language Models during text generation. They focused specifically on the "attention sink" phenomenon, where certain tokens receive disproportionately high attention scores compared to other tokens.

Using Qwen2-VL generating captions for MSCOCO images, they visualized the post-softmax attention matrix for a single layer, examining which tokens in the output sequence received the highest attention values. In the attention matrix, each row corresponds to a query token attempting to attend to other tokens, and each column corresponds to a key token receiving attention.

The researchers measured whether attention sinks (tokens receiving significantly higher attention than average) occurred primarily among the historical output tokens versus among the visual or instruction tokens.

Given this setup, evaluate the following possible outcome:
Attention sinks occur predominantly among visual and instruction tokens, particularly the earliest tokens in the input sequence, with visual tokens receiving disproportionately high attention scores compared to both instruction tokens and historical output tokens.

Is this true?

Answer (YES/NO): NO